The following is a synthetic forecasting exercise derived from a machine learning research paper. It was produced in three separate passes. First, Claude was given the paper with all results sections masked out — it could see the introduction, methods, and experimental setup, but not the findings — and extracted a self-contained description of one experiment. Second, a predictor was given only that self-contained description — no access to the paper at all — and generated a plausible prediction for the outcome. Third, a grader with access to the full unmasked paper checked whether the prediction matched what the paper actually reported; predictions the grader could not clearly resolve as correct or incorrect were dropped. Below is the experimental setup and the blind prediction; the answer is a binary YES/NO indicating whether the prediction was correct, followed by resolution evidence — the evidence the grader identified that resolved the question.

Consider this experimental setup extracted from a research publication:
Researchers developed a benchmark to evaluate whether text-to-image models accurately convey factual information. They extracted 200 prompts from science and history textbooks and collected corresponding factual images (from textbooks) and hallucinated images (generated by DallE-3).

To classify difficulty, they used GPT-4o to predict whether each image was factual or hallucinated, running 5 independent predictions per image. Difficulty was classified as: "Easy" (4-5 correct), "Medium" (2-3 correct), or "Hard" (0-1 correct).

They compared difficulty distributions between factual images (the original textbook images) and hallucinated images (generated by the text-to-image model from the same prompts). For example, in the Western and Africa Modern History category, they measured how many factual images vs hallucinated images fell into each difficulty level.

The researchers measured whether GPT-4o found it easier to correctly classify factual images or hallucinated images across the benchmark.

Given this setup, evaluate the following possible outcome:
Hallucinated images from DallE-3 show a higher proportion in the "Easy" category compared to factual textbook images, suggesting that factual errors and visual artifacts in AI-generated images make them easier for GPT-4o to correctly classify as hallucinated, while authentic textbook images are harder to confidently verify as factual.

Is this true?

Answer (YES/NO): NO